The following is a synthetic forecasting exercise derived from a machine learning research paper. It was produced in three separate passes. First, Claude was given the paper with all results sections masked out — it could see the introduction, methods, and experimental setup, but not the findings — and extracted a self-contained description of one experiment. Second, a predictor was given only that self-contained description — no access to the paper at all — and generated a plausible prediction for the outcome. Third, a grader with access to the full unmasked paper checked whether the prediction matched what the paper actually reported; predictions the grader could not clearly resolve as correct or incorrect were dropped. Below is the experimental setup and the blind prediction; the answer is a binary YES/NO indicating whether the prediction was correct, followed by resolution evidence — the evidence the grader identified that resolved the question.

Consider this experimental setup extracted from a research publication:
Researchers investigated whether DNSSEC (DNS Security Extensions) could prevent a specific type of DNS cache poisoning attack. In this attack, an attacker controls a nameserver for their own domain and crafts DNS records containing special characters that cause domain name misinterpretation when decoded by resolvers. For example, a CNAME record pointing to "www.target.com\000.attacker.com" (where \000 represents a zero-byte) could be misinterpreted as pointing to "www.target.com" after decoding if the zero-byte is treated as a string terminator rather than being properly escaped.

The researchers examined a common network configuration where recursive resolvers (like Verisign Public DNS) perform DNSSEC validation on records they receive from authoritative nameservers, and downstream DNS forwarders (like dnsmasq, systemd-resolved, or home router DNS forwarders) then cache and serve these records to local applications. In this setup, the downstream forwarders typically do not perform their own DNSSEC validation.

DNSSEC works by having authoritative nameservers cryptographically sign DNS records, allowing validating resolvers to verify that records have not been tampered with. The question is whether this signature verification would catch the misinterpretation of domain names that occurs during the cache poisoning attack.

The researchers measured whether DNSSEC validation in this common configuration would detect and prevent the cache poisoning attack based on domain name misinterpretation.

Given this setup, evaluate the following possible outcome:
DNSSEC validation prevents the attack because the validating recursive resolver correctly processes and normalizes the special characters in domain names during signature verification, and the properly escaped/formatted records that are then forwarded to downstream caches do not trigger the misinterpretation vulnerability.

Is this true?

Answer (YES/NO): NO